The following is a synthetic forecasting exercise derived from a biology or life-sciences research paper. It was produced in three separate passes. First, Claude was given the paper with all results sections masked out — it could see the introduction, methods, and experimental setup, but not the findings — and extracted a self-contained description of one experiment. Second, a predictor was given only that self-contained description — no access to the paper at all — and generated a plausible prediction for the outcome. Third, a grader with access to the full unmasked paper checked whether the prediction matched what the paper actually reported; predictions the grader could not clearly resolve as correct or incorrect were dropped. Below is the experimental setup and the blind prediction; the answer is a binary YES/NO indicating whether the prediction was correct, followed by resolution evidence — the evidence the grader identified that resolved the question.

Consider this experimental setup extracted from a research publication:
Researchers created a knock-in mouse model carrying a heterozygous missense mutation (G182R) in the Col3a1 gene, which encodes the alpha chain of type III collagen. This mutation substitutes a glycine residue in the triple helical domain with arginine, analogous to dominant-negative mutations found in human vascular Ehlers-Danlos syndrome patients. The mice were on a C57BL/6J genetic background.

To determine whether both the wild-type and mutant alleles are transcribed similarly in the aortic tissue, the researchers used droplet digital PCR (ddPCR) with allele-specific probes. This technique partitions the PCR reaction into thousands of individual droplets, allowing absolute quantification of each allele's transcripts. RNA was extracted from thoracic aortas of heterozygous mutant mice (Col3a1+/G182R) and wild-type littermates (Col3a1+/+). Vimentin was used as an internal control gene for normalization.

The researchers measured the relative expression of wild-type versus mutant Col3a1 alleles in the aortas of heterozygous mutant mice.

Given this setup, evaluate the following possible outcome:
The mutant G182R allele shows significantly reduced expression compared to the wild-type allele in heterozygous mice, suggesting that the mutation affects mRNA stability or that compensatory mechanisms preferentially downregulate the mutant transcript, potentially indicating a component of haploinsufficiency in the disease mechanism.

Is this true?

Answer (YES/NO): NO